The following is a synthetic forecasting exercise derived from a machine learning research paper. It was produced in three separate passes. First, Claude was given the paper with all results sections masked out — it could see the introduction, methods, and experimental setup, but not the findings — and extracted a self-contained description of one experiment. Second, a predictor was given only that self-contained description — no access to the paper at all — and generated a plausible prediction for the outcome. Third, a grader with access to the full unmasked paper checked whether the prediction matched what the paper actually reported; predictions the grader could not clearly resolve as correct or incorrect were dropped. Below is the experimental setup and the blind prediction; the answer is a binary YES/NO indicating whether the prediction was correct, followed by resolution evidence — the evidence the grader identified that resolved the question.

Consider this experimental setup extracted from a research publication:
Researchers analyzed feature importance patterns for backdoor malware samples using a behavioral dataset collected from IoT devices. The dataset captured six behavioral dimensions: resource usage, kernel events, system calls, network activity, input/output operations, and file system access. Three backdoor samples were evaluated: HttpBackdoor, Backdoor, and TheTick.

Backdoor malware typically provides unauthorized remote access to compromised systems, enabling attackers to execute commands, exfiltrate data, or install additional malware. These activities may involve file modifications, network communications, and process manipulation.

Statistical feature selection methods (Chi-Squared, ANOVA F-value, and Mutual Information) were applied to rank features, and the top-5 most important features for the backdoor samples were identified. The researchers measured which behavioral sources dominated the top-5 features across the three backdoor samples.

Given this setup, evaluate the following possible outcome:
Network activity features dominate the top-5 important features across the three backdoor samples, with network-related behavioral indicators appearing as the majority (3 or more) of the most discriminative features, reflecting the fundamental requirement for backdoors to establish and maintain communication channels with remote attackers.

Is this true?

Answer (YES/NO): NO